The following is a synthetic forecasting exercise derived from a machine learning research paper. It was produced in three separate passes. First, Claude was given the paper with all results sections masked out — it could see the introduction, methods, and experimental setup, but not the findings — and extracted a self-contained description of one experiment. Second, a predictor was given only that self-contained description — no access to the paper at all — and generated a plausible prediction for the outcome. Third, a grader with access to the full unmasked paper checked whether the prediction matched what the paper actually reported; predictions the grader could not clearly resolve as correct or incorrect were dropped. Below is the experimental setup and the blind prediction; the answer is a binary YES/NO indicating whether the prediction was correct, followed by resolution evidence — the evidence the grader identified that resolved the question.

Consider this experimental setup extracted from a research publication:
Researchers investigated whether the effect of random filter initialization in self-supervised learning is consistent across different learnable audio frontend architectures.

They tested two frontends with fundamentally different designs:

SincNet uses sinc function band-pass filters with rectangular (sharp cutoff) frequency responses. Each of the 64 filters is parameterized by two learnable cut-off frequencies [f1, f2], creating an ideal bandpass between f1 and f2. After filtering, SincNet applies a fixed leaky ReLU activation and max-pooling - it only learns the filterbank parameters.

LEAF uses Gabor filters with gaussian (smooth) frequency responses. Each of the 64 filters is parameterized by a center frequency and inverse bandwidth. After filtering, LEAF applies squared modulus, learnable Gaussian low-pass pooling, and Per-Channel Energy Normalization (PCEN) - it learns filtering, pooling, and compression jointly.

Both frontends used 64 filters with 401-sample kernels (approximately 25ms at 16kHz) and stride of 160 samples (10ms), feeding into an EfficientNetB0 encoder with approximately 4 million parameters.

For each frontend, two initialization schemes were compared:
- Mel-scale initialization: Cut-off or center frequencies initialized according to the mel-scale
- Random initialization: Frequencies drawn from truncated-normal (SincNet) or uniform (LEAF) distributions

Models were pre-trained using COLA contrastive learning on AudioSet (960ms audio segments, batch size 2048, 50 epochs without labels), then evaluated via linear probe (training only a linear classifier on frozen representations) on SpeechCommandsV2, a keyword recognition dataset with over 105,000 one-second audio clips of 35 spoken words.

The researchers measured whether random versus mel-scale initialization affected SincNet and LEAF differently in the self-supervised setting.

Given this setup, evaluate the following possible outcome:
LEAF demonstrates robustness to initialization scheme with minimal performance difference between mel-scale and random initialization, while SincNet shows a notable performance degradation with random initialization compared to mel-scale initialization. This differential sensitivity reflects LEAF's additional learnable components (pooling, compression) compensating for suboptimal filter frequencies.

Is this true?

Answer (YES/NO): NO